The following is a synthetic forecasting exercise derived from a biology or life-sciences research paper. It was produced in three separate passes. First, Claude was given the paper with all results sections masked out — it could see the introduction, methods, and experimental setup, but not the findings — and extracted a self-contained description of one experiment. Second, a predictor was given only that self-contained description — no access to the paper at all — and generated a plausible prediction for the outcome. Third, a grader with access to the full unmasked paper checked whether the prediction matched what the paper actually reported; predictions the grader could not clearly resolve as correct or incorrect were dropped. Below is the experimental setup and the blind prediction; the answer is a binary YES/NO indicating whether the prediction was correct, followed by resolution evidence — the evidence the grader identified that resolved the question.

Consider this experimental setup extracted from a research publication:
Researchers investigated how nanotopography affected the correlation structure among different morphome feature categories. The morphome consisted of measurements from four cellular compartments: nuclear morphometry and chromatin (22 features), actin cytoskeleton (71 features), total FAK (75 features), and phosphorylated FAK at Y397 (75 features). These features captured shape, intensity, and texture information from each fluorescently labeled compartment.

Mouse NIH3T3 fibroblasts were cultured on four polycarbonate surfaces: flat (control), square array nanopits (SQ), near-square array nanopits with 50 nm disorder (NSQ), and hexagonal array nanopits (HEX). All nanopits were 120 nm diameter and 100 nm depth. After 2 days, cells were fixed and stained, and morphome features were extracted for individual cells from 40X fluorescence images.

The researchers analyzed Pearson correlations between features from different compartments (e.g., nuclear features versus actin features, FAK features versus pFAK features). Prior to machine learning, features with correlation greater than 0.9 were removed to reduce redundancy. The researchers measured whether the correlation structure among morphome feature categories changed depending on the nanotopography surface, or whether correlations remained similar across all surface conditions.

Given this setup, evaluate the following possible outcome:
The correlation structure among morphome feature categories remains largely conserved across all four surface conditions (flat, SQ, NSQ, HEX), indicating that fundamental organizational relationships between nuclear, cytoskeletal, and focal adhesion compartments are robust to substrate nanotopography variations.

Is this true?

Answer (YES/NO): NO